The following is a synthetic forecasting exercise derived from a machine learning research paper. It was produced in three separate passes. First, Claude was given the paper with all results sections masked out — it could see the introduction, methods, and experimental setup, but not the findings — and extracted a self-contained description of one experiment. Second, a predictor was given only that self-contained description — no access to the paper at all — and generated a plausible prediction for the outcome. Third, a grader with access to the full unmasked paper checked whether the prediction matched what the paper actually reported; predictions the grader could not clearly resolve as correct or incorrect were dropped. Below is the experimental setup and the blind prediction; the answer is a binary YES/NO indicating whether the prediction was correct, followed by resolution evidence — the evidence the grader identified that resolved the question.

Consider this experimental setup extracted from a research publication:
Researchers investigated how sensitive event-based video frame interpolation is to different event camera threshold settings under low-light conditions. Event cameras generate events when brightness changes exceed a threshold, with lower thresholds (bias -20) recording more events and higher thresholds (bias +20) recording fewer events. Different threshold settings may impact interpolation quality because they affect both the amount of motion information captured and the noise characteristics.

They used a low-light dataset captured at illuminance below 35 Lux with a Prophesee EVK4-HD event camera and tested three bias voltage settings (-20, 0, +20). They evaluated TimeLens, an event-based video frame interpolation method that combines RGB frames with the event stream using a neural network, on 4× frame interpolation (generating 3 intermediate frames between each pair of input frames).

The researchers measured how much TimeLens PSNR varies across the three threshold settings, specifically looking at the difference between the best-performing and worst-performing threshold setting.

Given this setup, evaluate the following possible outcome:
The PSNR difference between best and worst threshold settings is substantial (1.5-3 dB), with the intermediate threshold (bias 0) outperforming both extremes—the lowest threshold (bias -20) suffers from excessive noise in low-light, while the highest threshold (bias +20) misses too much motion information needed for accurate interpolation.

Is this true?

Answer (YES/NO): NO